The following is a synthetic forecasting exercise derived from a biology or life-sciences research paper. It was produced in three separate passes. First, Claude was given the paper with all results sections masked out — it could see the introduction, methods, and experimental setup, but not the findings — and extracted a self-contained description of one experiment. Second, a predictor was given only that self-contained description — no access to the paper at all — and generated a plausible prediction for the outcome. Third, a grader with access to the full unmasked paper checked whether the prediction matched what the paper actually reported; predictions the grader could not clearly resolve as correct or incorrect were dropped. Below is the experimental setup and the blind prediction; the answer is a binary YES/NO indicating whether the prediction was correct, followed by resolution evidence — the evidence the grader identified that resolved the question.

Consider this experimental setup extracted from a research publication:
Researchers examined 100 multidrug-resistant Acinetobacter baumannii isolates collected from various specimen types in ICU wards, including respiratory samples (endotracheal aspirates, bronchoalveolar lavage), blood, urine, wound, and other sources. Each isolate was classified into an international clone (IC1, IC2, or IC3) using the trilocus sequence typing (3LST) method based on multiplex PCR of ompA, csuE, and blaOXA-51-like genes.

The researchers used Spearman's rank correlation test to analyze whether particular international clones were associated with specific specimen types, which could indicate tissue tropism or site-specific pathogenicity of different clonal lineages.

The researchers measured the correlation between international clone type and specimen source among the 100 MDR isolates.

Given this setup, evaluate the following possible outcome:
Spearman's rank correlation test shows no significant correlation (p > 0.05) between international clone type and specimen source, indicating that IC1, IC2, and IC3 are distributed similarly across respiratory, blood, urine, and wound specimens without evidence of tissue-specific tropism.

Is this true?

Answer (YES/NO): NO